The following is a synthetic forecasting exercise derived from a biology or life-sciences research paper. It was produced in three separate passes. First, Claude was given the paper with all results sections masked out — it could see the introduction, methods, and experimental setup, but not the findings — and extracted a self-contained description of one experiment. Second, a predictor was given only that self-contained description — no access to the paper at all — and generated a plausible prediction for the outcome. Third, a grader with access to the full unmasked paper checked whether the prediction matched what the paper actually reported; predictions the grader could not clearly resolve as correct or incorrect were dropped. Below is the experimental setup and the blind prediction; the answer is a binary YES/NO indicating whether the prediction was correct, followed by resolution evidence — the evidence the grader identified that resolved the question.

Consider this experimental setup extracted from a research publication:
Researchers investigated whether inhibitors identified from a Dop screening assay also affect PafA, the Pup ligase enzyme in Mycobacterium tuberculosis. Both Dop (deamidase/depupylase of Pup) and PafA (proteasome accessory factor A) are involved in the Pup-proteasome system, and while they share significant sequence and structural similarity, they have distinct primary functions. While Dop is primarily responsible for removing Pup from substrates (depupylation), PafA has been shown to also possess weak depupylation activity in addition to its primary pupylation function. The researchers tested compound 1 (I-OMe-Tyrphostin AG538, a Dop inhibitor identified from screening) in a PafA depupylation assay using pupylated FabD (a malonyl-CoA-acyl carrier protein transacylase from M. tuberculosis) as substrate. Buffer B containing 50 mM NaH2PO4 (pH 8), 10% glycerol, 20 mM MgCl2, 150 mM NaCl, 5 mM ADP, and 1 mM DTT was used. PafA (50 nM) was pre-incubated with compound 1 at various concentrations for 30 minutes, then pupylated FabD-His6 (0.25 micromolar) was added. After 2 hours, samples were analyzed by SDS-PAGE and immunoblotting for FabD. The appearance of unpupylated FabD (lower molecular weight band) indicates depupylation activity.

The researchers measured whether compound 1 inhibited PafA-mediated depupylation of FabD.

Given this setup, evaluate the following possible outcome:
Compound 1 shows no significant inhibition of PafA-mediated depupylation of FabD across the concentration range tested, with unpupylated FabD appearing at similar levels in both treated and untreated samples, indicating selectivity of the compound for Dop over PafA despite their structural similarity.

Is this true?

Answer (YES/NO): NO